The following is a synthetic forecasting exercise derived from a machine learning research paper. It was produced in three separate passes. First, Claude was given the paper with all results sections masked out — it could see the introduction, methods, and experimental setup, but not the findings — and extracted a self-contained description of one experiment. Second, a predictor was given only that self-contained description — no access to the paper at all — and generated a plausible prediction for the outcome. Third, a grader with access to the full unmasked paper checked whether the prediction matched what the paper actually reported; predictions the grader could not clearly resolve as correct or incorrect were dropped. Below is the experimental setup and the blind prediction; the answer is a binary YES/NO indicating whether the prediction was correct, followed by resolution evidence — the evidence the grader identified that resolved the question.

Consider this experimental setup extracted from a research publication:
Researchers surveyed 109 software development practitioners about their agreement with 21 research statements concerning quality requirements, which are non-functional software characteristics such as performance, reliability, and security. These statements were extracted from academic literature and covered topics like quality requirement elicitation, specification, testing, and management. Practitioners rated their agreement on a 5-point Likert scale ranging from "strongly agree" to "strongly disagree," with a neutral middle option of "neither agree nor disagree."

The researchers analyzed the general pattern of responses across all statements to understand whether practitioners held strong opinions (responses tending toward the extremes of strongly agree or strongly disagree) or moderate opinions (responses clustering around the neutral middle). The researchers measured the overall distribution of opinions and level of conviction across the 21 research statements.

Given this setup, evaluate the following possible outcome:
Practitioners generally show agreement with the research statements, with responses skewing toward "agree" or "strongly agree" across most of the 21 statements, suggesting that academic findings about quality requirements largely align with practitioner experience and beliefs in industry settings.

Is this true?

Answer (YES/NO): YES